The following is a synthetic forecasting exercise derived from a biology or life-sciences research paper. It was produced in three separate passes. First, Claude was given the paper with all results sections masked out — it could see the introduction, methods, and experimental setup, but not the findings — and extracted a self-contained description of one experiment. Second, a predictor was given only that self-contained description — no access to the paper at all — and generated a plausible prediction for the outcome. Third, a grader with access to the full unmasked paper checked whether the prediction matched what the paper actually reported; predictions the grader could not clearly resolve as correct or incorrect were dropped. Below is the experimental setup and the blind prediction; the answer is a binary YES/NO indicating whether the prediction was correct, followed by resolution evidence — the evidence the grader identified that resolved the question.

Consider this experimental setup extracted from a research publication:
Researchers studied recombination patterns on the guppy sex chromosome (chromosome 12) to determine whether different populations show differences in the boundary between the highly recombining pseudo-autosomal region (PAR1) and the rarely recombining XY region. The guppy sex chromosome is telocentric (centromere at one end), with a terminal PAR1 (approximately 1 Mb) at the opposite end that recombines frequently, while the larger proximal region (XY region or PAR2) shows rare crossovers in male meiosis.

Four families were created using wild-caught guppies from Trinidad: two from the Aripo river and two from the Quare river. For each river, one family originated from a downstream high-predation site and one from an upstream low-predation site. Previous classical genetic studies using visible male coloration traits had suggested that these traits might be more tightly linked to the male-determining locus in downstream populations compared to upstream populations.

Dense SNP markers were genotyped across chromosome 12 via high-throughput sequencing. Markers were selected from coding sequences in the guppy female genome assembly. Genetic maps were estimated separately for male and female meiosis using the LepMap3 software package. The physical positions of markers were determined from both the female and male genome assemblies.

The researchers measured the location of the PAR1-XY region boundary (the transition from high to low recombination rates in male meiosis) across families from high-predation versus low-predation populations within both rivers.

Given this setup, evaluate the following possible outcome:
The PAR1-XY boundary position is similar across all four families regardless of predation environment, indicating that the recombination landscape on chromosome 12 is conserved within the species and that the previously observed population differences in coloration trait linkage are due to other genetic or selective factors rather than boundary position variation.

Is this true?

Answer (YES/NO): YES